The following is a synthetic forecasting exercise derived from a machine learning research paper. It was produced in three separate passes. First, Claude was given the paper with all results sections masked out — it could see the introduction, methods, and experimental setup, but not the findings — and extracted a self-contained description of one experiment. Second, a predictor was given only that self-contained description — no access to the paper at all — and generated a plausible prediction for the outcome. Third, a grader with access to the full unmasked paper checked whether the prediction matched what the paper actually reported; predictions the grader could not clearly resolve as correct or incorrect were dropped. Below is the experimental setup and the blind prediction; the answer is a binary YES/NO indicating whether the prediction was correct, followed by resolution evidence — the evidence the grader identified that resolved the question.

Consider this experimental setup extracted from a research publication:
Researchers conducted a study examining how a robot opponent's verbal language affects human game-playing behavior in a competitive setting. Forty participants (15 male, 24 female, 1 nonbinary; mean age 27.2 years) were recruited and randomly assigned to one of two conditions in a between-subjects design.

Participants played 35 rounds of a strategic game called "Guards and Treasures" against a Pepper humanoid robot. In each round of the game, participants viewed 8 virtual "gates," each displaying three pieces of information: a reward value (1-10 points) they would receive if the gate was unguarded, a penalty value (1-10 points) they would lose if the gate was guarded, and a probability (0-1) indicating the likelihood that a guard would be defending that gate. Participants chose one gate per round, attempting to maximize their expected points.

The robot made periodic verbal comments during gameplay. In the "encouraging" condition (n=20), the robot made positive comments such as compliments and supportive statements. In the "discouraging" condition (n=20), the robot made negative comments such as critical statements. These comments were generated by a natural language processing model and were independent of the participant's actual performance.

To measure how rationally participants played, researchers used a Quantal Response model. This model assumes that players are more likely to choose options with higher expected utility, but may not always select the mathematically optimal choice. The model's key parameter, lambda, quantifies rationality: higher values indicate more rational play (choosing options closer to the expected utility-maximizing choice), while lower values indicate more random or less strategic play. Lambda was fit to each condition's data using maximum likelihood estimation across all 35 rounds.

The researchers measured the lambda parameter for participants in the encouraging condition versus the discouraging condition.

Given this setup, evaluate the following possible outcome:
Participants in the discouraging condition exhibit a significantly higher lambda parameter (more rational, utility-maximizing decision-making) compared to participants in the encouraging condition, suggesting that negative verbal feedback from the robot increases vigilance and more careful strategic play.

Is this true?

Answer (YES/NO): NO